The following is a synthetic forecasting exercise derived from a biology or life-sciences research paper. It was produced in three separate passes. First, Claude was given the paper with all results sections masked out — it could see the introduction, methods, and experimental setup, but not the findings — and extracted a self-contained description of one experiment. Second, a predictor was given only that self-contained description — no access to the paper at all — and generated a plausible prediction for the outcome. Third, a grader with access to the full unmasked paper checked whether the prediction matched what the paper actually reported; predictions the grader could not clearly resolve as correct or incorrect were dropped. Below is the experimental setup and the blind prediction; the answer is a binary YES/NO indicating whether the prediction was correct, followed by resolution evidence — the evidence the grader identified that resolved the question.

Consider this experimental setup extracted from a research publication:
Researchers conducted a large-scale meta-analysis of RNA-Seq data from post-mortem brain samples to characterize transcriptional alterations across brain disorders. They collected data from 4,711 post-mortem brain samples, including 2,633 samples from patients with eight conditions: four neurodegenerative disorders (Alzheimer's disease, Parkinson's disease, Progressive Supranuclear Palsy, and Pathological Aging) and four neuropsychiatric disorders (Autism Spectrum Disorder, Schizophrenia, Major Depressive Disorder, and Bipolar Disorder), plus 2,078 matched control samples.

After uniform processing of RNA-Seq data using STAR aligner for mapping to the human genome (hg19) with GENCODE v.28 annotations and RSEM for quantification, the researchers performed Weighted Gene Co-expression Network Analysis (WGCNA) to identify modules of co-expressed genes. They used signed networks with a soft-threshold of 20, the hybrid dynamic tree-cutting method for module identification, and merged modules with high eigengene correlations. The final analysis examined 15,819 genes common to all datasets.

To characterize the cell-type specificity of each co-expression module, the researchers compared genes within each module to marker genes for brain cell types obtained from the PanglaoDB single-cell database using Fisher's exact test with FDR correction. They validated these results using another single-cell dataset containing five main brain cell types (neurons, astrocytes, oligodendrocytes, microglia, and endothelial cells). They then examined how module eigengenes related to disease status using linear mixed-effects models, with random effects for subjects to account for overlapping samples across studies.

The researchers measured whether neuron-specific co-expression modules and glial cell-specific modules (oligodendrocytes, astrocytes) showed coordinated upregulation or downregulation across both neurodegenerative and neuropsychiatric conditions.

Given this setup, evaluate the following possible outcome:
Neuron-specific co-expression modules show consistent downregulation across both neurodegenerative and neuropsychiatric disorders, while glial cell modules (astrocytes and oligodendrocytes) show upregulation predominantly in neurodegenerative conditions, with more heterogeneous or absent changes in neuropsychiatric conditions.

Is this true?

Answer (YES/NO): NO